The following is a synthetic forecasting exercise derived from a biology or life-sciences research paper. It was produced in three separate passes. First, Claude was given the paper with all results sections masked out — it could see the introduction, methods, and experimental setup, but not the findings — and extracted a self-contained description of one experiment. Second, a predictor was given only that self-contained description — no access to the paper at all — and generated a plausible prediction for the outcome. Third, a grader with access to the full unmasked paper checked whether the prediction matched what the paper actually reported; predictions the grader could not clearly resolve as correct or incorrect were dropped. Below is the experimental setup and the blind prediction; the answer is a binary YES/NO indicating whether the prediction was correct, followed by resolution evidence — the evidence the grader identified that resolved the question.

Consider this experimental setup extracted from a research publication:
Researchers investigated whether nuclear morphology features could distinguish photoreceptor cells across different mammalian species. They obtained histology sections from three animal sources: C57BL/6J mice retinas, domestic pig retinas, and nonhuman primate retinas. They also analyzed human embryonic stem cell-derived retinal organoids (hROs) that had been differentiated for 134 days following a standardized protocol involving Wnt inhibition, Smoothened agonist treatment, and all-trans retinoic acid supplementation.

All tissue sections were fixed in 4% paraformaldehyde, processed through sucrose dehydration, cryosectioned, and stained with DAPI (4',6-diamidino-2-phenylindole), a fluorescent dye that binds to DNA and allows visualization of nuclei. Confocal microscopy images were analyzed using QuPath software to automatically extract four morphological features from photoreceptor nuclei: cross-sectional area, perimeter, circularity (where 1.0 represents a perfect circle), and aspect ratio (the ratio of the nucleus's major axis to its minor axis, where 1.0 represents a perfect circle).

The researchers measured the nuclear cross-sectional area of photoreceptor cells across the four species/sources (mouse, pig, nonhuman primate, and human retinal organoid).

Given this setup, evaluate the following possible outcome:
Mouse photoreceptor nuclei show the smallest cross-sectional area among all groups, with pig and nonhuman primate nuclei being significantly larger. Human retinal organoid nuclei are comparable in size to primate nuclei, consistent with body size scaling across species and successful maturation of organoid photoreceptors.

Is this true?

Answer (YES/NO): NO